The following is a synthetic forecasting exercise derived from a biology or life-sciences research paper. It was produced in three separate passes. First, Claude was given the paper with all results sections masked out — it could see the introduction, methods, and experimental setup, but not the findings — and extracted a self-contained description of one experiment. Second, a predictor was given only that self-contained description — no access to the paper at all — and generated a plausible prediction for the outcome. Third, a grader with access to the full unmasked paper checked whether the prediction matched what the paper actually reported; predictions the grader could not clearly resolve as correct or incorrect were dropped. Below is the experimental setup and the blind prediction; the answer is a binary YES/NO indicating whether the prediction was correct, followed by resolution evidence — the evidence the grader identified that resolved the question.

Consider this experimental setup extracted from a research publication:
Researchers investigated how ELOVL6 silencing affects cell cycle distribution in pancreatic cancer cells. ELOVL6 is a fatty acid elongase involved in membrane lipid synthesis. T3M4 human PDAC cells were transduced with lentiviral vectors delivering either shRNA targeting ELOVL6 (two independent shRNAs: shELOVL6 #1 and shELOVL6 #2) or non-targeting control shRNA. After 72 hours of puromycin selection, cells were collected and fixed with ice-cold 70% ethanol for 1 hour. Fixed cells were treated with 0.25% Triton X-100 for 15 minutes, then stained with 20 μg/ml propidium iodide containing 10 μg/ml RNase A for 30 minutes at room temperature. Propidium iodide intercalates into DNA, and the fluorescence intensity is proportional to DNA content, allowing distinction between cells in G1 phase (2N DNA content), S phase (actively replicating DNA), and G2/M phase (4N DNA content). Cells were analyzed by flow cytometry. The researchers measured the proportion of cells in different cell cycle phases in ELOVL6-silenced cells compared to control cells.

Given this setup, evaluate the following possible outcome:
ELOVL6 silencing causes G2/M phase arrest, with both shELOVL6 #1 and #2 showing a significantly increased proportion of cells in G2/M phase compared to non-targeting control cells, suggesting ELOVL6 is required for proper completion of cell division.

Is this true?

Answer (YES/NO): NO